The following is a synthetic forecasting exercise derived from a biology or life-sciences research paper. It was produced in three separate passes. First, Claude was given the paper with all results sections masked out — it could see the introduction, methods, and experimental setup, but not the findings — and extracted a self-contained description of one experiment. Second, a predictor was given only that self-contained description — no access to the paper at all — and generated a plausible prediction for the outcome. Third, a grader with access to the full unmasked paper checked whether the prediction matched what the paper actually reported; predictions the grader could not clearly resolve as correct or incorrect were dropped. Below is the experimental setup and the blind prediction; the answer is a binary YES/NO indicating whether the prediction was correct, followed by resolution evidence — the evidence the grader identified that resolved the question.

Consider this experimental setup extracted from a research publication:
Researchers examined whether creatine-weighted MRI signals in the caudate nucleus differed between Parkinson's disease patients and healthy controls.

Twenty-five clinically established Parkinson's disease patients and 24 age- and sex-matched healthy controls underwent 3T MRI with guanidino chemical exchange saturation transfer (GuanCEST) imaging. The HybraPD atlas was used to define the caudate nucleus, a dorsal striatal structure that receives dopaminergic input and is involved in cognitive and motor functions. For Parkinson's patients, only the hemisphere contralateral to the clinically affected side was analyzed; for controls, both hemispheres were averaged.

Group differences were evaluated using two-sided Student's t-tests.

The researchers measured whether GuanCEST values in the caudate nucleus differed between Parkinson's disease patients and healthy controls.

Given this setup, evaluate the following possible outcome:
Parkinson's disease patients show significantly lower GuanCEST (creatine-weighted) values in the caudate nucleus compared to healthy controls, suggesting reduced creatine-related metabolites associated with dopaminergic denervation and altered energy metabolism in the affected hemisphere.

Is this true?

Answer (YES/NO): YES